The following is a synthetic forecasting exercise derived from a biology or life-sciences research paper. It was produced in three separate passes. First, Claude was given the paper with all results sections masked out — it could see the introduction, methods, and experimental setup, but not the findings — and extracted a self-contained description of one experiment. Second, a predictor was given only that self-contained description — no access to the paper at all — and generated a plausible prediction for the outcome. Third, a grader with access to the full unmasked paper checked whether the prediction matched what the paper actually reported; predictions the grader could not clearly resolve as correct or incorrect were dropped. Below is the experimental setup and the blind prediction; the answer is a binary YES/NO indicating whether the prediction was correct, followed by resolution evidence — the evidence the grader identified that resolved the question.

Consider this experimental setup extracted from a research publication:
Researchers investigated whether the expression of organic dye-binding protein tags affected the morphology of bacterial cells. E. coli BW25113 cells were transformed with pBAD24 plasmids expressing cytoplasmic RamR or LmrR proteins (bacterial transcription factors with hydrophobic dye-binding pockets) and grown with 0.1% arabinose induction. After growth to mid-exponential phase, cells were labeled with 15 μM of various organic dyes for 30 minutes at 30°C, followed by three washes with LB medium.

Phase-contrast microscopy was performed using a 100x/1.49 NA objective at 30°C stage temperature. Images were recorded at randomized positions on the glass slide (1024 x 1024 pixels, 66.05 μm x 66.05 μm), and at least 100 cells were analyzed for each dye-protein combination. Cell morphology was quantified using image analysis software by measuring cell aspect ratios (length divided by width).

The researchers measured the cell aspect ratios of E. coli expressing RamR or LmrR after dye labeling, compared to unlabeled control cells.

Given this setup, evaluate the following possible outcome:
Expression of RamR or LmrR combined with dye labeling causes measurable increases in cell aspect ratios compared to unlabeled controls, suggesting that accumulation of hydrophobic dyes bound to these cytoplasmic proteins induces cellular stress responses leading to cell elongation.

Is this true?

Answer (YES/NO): NO